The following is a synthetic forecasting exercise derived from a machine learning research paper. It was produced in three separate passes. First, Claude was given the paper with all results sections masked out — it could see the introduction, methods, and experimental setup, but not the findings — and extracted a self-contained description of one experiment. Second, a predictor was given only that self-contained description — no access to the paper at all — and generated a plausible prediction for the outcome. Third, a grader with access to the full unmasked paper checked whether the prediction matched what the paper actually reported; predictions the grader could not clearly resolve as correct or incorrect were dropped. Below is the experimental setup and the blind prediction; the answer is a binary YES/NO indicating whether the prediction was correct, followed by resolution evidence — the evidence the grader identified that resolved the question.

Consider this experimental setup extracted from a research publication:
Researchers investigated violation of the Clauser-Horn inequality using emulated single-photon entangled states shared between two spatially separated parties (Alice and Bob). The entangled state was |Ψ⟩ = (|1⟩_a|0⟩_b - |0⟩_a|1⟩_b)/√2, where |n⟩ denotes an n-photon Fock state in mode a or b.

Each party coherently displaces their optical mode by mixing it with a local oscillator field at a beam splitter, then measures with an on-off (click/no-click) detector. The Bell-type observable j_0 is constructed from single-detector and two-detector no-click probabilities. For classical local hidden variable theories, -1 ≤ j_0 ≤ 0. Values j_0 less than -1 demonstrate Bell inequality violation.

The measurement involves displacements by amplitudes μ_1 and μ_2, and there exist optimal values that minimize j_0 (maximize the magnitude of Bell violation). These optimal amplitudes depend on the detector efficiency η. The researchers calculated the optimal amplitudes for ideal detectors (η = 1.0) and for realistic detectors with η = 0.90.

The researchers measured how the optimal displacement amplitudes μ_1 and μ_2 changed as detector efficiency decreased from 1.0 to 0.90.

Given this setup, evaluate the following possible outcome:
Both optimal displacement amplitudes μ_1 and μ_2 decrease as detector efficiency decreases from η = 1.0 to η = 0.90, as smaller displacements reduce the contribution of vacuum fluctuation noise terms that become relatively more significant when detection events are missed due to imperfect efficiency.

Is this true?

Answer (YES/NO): NO